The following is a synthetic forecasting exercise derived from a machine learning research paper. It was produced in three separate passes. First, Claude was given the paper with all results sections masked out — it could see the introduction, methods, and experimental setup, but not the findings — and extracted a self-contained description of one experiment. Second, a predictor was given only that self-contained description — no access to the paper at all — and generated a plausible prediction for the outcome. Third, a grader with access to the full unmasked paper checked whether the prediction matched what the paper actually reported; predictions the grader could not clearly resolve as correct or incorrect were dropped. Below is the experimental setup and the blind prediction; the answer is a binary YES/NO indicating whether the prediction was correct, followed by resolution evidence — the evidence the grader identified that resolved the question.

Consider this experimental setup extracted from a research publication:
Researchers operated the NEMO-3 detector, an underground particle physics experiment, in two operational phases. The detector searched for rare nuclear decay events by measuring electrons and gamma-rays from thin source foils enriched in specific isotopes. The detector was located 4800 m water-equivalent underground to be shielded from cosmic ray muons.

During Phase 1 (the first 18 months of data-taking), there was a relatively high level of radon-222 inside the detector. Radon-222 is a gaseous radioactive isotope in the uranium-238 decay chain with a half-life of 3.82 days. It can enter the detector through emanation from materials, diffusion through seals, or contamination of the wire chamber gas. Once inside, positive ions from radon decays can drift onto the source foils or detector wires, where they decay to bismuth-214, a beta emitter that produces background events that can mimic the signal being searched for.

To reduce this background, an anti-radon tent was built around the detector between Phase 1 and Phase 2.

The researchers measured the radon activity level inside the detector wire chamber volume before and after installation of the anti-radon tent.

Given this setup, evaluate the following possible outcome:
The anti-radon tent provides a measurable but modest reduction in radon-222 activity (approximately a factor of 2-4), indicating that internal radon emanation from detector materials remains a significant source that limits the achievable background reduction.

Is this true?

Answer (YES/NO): NO